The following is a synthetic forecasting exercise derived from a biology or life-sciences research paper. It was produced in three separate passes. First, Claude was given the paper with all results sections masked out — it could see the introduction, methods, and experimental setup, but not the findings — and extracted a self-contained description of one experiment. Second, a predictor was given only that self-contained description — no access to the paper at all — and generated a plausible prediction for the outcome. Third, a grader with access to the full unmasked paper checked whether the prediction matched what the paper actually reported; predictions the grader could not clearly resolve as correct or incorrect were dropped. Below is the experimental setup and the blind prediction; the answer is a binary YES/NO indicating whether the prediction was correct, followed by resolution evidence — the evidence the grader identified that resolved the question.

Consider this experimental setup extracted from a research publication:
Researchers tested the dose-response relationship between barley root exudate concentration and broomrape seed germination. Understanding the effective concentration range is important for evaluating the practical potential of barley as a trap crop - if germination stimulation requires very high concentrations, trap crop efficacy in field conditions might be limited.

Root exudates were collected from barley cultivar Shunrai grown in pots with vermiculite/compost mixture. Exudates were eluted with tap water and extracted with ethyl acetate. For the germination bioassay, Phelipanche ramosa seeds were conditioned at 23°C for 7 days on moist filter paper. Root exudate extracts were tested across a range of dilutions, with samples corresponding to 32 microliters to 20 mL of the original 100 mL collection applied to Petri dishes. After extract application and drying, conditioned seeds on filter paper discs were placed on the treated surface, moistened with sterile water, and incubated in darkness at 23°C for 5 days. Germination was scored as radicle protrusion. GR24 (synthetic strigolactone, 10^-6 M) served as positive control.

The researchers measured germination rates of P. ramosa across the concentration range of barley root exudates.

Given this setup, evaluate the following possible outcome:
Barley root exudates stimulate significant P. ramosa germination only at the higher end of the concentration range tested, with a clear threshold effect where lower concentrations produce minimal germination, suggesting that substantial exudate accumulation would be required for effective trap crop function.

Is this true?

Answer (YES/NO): NO